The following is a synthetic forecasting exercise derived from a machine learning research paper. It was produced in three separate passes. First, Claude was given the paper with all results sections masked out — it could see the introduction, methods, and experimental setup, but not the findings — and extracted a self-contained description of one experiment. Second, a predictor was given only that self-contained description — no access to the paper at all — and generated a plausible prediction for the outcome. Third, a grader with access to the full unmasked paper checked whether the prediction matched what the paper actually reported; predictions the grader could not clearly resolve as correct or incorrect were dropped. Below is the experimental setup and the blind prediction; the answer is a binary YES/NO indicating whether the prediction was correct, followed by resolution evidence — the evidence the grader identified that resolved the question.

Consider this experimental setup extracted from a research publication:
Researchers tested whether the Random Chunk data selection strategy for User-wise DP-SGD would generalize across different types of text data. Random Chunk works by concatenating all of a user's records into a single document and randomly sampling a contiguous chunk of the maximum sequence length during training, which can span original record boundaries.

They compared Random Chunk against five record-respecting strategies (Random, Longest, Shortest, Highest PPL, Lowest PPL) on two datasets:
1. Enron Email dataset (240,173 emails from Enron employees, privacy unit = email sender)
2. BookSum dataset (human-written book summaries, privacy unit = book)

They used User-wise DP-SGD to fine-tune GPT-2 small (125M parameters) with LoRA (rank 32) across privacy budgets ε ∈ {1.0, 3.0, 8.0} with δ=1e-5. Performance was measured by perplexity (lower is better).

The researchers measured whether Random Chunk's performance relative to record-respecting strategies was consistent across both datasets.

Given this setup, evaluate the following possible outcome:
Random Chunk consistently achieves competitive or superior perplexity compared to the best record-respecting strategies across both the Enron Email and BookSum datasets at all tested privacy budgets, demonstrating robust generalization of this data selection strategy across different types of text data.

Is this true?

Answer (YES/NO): YES